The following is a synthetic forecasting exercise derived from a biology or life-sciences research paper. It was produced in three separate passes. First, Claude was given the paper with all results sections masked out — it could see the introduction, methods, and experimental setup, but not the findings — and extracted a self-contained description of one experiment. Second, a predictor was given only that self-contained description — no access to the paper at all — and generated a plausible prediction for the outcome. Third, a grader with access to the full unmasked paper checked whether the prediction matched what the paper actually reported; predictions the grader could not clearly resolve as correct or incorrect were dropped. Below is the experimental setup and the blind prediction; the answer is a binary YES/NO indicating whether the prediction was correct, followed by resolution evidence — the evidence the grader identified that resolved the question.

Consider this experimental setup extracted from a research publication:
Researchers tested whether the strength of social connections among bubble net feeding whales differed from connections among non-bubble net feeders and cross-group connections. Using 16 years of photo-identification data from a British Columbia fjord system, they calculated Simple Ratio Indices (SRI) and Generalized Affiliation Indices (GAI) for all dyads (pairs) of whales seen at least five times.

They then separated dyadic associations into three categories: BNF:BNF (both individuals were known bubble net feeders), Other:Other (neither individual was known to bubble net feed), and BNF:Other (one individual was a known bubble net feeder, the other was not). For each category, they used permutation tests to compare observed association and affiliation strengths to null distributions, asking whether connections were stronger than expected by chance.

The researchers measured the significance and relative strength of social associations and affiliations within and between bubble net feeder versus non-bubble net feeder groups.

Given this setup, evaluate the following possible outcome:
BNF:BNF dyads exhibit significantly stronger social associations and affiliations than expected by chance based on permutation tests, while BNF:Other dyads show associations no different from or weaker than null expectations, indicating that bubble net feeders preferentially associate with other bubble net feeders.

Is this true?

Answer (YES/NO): NO